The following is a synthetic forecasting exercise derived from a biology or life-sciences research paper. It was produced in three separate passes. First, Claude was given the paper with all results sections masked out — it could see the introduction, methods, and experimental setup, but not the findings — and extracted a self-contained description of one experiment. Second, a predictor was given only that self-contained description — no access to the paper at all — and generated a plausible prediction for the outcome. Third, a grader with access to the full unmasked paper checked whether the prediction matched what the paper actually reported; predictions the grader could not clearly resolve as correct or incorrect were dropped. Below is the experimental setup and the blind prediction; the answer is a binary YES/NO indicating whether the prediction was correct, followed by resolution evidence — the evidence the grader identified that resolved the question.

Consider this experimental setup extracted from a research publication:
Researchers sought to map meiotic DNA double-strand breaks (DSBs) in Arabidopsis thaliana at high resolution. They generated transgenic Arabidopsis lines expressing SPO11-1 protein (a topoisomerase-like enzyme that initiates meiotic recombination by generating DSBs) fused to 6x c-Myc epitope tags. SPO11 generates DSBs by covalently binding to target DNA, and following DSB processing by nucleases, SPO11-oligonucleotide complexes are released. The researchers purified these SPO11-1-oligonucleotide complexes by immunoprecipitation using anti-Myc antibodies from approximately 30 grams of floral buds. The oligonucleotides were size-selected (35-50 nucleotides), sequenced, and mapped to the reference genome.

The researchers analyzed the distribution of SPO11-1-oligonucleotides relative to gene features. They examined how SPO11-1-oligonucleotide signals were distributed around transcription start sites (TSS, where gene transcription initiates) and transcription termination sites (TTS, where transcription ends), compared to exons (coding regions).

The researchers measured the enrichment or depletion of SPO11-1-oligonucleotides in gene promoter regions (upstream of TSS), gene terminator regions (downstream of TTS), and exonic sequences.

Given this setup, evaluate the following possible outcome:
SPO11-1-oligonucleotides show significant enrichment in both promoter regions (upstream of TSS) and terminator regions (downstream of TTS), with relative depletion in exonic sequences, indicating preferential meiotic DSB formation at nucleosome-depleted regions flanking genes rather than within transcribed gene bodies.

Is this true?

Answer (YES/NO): YES